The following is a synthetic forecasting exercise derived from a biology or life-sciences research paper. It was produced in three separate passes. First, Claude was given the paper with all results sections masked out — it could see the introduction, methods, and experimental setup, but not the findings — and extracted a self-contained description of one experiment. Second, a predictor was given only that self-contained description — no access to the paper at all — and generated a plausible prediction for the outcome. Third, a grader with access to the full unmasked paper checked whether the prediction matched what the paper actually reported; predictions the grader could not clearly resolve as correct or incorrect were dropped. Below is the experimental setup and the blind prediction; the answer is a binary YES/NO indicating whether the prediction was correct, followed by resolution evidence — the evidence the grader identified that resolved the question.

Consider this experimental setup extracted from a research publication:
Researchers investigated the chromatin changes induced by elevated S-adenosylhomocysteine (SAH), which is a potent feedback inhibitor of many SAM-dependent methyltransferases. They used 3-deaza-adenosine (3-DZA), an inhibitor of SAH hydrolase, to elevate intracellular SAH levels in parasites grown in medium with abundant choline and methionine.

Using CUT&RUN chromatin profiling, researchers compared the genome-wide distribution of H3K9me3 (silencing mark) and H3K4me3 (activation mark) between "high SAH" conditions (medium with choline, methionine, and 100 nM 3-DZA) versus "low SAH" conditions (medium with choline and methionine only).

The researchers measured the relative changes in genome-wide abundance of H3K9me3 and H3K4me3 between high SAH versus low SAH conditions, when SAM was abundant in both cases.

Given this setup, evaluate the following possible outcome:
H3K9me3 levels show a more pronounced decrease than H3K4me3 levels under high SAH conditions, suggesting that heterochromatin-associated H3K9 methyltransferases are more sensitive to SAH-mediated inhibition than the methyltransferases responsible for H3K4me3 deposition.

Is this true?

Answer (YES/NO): YES